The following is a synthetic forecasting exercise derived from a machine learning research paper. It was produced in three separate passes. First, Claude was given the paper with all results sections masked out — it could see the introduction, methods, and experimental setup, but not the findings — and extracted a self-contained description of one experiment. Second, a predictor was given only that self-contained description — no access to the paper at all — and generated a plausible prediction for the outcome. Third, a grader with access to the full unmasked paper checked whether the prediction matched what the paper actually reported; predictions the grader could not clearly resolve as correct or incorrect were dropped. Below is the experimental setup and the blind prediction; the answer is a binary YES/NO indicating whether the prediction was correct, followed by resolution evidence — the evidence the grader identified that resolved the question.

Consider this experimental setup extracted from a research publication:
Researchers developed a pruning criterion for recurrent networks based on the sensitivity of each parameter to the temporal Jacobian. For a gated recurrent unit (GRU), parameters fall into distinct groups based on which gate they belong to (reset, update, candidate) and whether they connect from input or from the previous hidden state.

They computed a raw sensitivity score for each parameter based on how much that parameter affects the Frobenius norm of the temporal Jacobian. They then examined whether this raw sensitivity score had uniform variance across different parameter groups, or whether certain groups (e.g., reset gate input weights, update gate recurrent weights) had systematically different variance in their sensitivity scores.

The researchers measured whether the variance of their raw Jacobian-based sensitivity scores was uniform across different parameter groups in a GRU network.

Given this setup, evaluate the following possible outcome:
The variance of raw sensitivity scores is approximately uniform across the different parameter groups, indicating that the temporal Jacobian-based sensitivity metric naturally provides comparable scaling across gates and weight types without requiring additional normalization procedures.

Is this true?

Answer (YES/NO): NO